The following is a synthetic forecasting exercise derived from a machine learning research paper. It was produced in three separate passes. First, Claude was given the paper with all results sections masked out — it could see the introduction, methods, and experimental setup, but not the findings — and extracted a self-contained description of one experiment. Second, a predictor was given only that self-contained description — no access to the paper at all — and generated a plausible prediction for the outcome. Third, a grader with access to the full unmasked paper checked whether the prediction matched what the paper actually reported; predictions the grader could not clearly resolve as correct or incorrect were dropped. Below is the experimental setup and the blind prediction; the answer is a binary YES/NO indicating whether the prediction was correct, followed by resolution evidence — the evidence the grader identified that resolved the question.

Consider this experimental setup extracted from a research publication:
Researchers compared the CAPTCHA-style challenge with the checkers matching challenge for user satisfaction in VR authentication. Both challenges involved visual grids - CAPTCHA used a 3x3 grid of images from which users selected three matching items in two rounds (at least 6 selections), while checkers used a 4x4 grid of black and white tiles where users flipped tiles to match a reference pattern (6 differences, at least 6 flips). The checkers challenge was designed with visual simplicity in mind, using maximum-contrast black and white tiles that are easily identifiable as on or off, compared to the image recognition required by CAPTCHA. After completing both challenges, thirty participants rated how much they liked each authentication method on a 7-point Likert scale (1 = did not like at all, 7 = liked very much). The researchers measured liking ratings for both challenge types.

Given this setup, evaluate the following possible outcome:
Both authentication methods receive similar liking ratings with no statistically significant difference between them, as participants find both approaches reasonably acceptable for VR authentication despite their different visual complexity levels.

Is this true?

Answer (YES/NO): NO